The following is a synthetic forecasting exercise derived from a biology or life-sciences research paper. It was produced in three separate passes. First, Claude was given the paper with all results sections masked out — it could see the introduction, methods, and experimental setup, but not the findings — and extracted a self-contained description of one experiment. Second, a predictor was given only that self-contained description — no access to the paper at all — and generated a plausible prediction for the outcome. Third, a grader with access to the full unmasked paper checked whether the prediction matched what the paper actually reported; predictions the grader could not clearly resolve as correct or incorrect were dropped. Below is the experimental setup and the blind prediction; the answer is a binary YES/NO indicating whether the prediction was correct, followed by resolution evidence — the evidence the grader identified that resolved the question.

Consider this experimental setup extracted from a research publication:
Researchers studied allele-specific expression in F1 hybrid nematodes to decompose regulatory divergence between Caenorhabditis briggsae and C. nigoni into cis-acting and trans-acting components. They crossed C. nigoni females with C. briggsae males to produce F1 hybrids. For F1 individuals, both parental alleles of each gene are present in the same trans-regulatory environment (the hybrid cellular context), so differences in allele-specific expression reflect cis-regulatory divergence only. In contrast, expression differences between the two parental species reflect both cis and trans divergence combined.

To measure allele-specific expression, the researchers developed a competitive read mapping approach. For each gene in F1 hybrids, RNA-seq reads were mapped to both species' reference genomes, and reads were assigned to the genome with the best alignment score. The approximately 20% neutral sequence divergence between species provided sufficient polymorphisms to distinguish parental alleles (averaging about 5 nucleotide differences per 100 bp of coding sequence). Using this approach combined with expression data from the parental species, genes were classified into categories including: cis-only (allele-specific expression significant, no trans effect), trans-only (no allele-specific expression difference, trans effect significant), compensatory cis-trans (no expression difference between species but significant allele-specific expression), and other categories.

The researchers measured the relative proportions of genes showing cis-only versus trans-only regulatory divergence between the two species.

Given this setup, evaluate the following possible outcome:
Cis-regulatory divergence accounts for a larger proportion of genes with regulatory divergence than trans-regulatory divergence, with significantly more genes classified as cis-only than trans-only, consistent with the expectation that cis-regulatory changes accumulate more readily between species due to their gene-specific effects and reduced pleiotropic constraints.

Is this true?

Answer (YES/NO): NO